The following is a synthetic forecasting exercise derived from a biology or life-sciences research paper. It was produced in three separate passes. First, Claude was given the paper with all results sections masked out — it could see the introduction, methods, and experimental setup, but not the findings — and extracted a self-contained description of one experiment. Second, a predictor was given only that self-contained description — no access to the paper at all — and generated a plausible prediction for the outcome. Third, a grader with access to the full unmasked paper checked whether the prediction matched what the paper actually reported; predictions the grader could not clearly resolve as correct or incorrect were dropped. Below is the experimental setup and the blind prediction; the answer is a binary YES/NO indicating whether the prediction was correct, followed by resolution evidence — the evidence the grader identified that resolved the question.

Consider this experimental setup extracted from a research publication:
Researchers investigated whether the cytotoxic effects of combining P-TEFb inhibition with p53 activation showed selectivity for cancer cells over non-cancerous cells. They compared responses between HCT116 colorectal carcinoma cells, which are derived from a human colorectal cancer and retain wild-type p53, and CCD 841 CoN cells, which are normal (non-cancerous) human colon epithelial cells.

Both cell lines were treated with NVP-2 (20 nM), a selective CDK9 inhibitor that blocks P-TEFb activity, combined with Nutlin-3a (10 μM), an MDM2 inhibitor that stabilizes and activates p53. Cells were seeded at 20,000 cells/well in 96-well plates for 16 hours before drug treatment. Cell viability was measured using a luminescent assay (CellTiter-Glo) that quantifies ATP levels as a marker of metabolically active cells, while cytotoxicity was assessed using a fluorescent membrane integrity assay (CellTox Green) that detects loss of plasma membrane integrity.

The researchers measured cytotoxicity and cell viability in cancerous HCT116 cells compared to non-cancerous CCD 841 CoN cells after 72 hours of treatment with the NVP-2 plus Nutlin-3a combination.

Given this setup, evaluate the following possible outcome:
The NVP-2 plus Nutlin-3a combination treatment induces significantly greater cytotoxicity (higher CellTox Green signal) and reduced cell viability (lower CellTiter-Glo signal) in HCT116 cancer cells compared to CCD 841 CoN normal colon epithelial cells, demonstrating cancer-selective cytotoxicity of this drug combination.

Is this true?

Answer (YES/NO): YES